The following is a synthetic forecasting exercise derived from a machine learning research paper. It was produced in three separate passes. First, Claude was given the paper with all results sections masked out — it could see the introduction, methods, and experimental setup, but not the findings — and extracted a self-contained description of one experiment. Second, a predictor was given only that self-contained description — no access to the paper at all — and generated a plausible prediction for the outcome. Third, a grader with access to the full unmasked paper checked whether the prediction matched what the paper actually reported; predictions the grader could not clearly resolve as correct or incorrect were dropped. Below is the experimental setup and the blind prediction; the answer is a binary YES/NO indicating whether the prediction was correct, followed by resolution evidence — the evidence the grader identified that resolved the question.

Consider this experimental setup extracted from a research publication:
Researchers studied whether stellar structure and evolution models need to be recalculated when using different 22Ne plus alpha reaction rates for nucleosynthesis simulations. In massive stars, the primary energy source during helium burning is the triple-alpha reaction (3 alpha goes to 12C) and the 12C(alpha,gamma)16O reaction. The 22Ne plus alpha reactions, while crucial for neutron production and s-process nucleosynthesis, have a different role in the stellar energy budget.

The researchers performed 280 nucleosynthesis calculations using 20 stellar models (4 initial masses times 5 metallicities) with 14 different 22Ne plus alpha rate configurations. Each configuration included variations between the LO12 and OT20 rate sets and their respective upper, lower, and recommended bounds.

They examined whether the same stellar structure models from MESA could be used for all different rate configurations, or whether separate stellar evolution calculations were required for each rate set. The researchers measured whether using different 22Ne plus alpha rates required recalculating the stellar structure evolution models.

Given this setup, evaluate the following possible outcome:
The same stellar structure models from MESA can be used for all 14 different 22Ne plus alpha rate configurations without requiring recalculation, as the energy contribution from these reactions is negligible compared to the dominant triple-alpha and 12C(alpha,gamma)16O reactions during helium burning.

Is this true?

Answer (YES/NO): YES